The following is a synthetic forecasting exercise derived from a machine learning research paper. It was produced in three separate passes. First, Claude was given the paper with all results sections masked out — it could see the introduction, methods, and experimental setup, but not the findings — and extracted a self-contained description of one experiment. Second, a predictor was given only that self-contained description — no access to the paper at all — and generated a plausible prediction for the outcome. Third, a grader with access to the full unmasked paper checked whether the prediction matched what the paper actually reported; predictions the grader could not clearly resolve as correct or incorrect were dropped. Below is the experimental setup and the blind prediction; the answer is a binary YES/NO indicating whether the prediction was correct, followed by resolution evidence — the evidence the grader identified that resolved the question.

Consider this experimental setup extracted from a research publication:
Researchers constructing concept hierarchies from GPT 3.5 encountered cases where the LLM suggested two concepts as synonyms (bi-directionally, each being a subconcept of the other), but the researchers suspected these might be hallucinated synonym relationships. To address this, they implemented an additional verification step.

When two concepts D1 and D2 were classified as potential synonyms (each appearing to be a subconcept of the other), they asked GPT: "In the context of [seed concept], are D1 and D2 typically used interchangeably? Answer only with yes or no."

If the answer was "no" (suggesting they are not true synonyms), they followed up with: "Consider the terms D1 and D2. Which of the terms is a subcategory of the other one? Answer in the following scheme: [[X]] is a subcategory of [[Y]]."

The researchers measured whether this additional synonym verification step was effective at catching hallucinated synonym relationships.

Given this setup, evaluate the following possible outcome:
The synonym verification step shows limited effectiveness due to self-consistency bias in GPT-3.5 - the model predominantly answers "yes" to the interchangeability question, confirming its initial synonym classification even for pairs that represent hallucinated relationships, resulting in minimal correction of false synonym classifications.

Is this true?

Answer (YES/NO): NO